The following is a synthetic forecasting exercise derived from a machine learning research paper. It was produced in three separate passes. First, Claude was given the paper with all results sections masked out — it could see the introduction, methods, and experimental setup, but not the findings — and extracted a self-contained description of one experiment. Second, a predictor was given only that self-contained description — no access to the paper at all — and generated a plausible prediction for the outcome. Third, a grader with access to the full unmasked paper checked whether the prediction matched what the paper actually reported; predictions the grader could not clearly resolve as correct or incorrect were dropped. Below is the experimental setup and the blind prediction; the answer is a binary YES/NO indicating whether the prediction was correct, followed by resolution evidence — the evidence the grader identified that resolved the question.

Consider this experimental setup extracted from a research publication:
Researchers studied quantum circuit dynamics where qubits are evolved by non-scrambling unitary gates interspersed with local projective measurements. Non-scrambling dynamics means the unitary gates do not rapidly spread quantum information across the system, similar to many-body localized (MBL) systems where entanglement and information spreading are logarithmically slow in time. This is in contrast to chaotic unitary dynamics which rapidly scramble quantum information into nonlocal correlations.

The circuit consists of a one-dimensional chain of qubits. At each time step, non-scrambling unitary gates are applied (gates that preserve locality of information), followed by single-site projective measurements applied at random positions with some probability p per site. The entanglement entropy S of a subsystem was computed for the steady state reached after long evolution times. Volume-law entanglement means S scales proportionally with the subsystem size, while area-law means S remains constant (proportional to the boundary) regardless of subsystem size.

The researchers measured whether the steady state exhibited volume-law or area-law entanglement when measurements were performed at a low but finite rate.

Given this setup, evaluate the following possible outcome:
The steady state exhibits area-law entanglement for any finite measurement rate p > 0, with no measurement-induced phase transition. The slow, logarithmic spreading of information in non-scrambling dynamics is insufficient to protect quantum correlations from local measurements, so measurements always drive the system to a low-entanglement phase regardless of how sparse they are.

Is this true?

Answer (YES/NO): NO